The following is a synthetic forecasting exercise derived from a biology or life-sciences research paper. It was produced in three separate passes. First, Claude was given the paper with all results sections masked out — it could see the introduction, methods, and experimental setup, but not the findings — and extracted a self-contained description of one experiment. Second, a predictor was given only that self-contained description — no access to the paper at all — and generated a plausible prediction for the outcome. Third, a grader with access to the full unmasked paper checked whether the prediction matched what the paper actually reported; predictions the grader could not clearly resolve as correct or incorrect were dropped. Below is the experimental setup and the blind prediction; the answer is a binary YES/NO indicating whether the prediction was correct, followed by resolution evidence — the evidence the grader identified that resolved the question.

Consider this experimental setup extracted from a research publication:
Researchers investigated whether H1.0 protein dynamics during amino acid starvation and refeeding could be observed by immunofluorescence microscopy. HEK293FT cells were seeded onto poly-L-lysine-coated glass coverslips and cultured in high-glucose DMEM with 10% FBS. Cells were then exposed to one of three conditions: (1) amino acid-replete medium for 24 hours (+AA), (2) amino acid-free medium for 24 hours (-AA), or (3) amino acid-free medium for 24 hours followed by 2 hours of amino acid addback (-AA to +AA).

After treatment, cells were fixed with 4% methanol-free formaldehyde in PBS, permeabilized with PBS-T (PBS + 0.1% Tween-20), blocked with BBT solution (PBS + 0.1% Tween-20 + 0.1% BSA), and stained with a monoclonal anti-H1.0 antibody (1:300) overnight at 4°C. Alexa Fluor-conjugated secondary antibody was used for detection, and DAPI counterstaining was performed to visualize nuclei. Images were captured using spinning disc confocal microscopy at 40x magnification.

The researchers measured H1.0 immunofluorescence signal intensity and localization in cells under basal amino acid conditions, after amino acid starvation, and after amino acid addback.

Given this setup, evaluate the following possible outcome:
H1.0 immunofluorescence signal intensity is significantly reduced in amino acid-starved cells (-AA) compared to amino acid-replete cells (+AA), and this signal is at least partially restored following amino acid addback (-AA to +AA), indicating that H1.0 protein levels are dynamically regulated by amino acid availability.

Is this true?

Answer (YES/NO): NO